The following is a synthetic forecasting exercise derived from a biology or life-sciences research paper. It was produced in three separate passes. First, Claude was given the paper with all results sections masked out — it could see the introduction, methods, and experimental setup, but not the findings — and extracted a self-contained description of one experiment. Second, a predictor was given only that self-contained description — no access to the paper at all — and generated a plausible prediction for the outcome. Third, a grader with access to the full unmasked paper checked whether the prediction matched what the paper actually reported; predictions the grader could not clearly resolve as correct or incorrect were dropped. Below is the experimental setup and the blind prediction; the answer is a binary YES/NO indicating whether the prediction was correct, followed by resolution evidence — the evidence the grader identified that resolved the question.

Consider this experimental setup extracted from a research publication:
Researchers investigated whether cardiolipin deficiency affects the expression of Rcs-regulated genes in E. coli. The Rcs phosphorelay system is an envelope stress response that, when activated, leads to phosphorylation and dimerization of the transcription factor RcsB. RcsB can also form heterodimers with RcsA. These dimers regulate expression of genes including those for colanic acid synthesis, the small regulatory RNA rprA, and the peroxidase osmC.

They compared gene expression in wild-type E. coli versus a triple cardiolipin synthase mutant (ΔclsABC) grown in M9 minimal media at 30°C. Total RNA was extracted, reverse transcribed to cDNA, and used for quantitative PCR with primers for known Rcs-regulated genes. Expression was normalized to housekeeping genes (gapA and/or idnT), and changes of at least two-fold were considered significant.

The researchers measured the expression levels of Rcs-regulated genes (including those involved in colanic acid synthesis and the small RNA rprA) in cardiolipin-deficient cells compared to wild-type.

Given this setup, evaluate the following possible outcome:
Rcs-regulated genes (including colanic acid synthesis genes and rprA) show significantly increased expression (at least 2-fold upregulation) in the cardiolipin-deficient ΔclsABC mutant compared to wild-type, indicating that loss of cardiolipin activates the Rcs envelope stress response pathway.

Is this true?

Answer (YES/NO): YES